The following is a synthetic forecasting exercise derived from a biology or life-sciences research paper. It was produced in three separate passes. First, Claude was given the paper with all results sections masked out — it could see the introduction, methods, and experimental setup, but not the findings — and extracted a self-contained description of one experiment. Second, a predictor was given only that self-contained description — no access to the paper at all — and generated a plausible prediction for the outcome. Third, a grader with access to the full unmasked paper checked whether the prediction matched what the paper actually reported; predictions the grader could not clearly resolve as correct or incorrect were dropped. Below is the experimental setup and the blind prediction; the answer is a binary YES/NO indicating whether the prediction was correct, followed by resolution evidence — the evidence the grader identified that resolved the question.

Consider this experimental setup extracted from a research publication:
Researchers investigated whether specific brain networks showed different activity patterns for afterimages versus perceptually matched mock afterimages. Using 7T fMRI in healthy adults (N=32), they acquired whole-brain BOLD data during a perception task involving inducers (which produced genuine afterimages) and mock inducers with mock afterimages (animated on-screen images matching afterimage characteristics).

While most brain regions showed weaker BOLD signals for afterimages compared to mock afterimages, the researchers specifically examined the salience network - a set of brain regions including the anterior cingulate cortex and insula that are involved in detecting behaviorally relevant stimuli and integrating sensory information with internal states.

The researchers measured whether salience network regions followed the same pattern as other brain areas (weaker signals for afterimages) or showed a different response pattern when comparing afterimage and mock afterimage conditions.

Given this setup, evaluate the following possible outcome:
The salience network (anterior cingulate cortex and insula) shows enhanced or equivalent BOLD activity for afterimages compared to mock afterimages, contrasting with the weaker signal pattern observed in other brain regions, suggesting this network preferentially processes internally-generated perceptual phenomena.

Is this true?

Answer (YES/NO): YES